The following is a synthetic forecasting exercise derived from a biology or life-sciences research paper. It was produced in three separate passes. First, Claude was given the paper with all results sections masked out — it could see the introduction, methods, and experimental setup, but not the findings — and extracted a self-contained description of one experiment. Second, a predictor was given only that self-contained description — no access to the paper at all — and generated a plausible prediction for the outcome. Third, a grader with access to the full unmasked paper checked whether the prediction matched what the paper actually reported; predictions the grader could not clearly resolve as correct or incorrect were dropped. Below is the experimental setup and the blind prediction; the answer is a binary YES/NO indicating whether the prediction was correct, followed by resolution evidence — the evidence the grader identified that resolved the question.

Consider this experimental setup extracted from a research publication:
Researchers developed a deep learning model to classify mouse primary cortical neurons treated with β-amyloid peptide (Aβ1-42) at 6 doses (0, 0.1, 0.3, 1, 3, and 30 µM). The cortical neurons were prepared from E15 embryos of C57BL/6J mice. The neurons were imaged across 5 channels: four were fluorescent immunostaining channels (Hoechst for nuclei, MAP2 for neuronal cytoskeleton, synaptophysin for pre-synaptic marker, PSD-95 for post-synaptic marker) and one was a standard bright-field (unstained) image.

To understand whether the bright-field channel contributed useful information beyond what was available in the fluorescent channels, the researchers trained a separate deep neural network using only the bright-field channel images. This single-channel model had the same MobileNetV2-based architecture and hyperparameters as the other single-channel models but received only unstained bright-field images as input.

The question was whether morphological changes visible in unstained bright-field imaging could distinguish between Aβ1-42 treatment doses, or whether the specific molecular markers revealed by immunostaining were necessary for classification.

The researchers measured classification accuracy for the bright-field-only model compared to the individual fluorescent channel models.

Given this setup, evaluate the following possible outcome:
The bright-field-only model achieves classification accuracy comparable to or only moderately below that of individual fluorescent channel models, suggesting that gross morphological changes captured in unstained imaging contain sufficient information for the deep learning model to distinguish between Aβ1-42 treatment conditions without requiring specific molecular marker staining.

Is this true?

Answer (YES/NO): NO